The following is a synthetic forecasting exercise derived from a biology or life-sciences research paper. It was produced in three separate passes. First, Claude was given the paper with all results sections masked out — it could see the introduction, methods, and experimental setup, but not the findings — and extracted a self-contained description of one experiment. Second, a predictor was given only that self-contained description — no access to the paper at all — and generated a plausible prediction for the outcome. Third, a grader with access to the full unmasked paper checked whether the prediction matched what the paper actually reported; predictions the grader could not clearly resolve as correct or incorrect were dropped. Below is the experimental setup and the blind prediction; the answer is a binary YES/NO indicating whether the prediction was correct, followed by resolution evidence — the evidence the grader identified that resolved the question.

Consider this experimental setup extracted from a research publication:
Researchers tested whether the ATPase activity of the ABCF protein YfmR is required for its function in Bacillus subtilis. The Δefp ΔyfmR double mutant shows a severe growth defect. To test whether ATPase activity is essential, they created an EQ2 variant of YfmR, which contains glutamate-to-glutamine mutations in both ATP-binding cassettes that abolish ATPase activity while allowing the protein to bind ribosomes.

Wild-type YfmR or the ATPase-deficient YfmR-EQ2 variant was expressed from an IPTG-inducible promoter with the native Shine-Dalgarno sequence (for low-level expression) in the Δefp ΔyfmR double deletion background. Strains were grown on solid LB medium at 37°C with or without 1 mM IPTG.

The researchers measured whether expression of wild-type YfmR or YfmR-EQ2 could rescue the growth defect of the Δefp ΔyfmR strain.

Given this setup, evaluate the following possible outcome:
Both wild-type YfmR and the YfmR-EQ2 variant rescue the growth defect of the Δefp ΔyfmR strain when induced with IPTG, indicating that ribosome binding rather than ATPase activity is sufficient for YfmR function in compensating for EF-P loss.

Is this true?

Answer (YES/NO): NO